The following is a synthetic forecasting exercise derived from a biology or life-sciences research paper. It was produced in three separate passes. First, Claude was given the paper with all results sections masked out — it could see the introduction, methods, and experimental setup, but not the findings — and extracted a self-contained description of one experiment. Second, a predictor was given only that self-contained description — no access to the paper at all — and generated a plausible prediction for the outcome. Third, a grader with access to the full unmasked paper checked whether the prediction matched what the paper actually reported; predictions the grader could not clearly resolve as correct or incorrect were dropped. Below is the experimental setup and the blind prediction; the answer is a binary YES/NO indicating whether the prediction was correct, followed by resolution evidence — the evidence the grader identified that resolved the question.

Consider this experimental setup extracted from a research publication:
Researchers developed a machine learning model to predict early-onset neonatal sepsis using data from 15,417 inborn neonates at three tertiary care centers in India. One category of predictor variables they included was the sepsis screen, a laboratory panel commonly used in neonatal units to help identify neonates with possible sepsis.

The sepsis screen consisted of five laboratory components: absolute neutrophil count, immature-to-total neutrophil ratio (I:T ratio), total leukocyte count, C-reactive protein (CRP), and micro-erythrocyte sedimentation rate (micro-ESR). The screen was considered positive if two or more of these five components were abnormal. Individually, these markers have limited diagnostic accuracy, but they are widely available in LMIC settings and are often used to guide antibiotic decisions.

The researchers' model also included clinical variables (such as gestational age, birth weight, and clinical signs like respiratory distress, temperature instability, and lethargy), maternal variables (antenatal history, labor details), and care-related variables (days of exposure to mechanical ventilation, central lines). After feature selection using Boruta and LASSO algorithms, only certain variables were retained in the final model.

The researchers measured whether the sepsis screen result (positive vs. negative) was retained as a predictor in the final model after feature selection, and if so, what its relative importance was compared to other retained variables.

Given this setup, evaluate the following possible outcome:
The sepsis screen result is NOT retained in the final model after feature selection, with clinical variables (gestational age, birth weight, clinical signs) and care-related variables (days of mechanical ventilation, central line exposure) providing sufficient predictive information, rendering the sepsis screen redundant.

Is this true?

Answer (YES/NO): NO